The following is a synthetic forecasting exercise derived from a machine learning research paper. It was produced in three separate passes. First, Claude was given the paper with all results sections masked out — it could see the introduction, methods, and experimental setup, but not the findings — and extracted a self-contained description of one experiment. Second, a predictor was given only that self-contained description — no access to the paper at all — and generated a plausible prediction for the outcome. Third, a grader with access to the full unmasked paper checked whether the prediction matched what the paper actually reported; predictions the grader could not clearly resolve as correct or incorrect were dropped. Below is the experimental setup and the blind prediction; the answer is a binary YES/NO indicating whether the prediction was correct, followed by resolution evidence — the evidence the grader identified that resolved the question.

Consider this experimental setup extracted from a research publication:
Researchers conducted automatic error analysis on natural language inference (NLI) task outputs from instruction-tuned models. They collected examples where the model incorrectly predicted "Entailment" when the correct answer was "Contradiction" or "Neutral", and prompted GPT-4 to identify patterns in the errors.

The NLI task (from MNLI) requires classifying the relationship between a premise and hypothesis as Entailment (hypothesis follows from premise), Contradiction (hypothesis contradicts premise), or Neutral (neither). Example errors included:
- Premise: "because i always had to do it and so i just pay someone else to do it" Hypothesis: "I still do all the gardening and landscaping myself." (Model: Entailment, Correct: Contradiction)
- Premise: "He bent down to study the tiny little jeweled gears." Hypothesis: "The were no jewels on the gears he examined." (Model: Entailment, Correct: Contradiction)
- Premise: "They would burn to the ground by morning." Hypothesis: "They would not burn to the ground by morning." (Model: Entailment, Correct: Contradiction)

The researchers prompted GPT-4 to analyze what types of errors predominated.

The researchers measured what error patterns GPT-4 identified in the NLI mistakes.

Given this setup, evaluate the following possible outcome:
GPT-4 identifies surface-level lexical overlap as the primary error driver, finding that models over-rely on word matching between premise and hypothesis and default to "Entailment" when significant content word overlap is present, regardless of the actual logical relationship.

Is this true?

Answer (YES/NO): NO